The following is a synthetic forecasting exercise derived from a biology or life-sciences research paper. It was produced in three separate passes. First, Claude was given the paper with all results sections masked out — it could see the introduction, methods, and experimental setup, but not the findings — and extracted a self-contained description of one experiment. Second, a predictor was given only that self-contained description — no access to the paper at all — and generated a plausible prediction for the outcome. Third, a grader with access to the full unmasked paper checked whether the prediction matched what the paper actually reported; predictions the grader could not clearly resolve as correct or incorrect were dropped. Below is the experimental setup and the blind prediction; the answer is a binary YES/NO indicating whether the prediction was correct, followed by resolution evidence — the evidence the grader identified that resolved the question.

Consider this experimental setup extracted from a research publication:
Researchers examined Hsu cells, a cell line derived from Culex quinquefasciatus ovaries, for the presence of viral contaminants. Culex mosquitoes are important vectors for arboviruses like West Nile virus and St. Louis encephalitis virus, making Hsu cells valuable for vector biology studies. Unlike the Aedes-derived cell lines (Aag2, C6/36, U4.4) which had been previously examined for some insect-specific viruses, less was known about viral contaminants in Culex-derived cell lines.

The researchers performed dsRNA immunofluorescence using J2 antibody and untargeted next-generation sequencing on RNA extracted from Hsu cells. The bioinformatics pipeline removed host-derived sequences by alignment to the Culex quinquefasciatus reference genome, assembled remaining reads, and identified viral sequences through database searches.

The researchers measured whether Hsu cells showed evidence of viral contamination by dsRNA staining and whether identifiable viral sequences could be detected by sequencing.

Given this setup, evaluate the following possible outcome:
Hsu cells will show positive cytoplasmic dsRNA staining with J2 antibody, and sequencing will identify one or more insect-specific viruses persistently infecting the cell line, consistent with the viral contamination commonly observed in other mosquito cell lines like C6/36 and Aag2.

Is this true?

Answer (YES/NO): YES